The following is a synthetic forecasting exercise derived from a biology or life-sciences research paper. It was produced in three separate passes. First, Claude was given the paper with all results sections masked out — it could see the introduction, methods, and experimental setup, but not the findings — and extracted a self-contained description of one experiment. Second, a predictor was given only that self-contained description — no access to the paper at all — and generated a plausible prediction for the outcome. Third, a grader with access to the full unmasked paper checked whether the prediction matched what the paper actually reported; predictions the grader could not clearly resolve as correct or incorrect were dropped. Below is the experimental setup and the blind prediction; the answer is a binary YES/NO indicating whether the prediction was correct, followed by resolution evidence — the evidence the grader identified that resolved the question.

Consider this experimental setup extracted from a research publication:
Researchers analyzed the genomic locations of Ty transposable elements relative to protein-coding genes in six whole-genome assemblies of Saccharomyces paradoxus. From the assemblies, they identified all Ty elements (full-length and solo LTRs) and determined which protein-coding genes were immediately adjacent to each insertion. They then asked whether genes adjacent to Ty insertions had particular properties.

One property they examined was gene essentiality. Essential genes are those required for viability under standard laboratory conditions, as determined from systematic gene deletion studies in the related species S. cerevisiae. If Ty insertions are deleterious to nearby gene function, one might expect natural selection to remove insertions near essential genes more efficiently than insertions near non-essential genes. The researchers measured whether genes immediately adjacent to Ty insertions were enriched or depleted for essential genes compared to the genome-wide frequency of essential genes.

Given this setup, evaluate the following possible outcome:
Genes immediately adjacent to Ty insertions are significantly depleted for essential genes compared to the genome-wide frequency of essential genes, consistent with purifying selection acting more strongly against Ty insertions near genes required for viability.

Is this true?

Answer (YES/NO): NO